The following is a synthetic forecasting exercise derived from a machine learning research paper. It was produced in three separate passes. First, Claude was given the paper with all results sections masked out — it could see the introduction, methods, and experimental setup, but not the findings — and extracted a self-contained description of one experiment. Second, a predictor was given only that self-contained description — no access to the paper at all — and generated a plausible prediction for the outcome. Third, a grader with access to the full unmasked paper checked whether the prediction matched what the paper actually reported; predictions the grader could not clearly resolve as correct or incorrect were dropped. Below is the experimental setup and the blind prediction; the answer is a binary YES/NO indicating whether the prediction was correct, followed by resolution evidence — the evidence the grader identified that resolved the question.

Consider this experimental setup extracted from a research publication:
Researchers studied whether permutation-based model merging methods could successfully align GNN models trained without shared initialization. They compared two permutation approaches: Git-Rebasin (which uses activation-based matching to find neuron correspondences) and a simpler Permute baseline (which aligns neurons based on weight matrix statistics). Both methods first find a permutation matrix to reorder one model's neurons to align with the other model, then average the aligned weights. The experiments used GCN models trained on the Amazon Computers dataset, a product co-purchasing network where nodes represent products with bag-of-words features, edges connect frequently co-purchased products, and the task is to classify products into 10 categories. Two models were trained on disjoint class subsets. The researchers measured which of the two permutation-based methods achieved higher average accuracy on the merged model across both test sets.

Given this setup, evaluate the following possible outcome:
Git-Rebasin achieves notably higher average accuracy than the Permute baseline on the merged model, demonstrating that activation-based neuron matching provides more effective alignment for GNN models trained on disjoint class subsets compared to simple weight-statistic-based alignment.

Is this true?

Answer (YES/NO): NO